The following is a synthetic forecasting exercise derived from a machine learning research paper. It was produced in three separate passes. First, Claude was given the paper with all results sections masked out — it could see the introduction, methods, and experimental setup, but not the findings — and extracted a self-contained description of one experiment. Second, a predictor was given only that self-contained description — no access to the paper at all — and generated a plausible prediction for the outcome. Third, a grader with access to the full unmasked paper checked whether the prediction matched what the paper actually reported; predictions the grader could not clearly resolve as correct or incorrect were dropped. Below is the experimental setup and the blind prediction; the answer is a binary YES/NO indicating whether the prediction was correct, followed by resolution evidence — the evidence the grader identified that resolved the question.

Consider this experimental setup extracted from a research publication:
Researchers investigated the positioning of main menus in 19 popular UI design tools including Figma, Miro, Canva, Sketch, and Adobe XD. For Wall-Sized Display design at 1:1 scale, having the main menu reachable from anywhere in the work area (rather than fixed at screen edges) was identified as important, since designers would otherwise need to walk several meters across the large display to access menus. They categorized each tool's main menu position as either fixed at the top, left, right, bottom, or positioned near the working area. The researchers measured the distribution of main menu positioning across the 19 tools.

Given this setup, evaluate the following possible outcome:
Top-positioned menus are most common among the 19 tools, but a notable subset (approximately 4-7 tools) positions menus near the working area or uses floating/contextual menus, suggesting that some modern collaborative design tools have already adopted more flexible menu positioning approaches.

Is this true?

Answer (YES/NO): NO